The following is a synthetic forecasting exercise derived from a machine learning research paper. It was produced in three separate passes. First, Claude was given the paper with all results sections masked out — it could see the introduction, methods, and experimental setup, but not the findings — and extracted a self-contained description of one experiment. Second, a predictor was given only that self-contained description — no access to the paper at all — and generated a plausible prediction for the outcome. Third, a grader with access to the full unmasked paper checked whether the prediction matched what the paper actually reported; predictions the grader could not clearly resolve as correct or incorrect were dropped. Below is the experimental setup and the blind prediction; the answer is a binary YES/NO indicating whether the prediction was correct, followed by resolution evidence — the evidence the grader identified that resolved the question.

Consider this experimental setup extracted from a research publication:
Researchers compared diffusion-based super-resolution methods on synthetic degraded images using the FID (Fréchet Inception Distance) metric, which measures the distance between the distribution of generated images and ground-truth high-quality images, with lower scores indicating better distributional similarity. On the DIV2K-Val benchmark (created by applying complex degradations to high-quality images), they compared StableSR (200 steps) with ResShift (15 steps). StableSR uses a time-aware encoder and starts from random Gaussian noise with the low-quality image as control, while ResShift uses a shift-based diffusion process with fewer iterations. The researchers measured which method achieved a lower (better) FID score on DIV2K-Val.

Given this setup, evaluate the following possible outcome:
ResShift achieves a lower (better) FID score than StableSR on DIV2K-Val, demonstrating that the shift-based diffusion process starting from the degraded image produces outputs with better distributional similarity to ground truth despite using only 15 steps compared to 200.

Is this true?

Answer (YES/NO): NO